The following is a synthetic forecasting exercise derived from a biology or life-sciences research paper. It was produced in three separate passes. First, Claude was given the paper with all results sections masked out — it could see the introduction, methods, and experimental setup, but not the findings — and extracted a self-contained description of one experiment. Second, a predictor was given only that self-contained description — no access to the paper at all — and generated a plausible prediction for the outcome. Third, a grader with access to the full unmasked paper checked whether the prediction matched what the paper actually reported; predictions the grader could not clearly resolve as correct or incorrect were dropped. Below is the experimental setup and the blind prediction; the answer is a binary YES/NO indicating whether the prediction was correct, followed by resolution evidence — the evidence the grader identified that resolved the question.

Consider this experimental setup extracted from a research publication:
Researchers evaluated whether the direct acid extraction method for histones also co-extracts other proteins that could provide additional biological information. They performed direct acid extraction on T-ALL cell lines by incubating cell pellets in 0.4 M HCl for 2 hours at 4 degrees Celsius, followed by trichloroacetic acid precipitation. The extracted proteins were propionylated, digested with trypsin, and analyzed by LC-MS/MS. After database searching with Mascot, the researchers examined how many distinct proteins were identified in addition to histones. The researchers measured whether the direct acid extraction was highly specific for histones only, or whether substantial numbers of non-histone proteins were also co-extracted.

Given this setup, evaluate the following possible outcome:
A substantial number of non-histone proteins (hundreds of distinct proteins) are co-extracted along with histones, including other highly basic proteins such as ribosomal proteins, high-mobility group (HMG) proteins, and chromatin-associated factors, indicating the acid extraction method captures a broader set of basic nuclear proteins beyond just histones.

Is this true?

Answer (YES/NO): NO